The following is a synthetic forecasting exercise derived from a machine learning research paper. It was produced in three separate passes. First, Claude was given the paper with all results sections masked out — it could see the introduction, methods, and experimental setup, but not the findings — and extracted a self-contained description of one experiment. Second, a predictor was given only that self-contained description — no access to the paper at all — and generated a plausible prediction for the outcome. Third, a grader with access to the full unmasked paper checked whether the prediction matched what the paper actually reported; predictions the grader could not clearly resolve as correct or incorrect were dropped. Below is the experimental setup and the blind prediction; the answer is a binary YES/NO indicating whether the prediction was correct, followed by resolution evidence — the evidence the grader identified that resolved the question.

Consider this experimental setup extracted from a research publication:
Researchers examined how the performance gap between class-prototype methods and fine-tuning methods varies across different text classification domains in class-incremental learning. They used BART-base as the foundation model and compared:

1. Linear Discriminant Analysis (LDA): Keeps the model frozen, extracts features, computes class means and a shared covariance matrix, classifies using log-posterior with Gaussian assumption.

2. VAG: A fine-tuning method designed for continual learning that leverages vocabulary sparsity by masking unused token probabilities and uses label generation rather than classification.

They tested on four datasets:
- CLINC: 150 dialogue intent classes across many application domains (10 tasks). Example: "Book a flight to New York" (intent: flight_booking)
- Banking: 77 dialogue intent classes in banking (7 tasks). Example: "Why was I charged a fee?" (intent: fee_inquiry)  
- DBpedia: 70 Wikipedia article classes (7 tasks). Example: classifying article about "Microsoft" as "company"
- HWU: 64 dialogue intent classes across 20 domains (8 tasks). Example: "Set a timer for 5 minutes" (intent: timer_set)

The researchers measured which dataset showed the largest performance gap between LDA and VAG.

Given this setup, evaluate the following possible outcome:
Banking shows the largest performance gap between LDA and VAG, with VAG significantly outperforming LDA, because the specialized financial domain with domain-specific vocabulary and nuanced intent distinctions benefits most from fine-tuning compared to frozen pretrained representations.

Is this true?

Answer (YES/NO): NO